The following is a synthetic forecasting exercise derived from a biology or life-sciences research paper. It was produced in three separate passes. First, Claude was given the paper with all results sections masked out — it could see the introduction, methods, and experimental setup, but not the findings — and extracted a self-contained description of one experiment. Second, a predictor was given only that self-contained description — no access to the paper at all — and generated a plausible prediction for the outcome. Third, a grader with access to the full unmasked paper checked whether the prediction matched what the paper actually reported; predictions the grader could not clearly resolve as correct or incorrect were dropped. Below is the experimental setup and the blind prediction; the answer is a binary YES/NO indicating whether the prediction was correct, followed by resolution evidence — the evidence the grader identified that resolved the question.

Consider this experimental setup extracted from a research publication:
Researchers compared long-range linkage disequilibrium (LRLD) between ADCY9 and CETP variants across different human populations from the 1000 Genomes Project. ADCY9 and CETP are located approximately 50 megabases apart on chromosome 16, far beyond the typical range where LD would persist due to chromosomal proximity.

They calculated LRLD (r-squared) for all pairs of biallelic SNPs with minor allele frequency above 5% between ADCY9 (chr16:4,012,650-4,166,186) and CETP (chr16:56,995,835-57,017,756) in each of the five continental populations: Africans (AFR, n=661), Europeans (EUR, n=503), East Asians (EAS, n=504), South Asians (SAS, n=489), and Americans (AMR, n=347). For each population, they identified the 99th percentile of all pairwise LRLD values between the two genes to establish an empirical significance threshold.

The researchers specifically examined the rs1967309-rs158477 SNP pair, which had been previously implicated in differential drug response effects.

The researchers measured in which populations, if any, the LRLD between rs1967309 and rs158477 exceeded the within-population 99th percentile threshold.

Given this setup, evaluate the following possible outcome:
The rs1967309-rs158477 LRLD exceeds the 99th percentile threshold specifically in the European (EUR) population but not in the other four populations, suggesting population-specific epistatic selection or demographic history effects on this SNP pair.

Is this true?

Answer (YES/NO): NO